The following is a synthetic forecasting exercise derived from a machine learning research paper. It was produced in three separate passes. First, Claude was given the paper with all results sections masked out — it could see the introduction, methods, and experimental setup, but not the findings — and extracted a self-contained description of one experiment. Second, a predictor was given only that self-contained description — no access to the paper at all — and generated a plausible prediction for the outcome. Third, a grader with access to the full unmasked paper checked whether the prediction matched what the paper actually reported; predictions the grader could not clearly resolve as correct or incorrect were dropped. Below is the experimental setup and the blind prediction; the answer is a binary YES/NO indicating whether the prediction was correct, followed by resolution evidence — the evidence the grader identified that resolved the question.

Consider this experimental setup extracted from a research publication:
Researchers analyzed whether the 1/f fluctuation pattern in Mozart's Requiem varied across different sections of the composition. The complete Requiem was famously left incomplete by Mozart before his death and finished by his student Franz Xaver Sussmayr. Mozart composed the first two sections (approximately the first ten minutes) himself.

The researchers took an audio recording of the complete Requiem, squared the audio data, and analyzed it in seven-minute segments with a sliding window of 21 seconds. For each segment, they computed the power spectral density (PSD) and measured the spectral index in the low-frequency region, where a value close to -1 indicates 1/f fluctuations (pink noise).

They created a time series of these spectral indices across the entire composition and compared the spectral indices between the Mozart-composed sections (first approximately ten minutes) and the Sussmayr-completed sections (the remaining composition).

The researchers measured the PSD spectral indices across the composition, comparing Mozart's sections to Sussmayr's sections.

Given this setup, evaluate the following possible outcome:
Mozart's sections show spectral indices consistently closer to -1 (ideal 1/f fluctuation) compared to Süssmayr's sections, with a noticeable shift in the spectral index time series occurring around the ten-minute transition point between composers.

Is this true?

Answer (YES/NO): YES